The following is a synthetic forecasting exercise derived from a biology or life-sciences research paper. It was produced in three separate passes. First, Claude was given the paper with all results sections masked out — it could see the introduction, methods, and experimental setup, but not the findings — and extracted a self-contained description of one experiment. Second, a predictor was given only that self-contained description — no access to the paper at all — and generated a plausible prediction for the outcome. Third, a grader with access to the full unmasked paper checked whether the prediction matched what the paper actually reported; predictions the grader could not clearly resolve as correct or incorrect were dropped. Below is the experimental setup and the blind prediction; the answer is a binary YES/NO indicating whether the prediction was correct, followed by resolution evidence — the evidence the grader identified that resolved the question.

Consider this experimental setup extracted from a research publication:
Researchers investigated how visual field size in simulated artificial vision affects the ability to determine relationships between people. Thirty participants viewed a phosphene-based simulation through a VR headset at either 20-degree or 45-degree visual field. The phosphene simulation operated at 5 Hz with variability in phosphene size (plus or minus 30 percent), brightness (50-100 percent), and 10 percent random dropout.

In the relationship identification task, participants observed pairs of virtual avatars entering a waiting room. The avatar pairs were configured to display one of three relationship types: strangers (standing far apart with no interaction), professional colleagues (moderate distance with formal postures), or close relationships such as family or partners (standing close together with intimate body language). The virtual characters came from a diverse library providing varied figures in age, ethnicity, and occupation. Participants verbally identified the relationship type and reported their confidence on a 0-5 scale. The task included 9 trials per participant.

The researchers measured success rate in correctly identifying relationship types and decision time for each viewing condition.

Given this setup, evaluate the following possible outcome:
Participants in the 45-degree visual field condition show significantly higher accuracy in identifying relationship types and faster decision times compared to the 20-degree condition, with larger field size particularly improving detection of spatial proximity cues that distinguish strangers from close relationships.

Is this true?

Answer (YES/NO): NO